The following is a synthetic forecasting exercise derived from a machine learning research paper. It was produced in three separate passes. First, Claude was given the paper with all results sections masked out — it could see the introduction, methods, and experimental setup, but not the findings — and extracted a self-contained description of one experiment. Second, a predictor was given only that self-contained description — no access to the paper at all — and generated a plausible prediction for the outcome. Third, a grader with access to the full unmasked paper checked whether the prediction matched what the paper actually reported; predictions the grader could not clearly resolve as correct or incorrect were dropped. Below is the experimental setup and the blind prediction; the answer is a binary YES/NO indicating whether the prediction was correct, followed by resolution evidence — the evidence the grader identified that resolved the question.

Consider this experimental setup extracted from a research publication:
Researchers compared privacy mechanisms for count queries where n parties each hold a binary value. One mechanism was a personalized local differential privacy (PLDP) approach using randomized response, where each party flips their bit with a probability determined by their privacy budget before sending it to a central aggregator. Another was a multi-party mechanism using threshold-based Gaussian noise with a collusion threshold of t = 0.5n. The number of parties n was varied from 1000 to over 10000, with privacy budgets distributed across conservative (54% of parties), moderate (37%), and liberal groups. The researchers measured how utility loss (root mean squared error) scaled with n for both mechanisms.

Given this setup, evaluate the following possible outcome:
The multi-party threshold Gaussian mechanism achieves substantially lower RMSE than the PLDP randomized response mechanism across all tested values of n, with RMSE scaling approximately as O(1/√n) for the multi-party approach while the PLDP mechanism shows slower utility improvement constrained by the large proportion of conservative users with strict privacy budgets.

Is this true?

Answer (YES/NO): NO